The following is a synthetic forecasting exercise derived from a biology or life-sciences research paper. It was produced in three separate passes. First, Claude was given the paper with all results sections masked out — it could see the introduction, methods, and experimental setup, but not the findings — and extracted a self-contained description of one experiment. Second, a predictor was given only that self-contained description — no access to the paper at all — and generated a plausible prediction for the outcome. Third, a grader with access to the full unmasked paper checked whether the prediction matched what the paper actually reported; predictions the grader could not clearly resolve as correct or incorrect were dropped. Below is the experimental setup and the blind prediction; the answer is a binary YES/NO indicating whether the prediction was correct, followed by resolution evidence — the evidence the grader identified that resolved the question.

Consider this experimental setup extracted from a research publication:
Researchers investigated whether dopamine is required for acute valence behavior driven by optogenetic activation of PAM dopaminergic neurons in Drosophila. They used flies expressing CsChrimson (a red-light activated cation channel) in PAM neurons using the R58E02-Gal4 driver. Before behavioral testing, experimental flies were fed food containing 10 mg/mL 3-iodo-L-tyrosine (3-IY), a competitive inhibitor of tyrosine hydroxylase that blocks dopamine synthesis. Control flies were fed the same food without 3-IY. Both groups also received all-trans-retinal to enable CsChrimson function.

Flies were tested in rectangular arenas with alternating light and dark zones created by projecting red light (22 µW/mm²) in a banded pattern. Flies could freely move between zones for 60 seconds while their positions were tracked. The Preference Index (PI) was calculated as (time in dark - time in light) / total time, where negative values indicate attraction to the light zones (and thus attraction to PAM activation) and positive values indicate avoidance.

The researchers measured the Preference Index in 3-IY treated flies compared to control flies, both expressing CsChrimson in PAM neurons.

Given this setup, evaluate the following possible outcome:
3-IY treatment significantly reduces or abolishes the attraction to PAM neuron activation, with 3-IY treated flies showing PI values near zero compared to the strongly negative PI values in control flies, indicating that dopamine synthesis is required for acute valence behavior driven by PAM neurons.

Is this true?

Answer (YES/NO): NO